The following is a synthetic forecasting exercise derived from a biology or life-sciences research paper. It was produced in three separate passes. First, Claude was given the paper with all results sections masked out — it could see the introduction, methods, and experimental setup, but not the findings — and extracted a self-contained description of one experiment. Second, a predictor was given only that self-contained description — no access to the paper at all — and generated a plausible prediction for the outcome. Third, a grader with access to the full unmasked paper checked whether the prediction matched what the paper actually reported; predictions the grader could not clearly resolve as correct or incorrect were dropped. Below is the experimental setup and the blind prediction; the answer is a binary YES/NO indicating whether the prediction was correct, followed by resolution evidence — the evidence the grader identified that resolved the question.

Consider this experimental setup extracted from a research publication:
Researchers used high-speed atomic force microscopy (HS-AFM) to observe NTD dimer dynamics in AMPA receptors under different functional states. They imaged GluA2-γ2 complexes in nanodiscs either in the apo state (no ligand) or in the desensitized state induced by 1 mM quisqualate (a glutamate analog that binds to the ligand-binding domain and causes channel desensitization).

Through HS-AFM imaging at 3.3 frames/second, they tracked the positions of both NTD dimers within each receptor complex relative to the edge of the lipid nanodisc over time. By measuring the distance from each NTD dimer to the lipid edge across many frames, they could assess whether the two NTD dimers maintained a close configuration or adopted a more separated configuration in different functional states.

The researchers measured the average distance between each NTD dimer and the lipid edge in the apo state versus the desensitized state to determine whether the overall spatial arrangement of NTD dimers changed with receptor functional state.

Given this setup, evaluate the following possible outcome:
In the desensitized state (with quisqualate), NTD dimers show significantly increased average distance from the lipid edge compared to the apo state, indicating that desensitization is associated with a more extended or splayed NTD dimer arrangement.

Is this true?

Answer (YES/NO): NO